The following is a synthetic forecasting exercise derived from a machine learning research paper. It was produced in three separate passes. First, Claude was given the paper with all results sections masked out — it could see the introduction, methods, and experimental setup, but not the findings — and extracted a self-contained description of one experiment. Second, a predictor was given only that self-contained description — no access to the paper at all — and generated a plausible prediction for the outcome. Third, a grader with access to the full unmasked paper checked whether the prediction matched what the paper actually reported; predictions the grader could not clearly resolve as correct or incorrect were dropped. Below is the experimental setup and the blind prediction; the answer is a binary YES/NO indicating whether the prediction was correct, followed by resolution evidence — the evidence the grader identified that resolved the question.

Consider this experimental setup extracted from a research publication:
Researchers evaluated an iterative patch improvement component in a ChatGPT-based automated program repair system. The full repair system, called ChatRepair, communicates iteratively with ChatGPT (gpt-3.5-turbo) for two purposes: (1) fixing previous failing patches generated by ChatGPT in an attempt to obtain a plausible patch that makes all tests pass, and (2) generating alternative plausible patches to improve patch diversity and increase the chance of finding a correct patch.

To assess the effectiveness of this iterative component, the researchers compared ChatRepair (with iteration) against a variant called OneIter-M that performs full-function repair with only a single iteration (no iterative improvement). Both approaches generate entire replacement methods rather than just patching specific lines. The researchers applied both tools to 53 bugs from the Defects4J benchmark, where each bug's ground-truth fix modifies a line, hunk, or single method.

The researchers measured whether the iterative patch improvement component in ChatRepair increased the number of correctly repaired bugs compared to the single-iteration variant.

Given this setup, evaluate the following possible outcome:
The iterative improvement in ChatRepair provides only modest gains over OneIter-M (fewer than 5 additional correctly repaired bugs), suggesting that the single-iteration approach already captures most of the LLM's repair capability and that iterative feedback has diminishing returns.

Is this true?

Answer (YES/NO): NO